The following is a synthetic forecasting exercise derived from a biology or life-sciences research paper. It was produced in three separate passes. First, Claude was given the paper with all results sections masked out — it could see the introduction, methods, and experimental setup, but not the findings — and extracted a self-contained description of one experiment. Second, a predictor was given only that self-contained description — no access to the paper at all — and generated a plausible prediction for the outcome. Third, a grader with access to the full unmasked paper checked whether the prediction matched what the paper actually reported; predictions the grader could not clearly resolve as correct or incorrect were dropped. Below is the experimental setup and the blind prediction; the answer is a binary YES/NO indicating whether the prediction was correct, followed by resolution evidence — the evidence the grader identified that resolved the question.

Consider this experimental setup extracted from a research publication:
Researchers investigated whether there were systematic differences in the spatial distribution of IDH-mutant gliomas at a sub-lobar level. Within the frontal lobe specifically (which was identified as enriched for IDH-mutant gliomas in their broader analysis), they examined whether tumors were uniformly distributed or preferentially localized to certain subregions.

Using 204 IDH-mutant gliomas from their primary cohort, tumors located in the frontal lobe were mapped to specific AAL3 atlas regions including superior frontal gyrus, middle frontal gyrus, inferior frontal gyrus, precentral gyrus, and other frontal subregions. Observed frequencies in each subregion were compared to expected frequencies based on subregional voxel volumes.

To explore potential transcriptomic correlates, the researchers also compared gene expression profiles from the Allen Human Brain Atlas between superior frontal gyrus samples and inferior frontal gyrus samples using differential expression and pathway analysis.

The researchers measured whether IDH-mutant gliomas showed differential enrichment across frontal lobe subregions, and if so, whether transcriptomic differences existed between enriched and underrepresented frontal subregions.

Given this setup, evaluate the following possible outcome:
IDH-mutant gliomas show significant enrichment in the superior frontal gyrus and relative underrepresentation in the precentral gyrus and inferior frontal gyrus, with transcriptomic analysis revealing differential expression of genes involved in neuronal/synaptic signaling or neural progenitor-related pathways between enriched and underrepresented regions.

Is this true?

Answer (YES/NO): NO